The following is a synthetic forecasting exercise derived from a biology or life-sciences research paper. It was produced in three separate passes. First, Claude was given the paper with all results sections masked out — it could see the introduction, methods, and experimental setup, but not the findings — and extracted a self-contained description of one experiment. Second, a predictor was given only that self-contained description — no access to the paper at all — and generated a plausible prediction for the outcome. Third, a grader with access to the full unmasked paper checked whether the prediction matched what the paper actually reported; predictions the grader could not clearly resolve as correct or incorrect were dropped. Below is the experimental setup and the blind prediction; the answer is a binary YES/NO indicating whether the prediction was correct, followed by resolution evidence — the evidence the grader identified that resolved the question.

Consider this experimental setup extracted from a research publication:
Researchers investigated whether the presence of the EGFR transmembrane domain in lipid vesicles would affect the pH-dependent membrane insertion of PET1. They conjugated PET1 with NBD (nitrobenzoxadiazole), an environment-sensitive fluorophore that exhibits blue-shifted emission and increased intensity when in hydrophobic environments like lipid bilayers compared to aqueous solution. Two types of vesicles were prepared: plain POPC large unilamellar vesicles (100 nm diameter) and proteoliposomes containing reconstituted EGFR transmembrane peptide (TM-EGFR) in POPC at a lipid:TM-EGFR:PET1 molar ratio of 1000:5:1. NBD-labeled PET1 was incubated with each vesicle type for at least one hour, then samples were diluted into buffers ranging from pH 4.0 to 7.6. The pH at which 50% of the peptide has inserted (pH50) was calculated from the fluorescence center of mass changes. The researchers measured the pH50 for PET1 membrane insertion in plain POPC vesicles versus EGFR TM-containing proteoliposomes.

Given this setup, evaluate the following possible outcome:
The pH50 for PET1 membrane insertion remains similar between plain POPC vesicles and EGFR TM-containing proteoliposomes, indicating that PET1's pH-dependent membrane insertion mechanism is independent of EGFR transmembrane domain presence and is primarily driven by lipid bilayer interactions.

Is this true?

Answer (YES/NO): NO